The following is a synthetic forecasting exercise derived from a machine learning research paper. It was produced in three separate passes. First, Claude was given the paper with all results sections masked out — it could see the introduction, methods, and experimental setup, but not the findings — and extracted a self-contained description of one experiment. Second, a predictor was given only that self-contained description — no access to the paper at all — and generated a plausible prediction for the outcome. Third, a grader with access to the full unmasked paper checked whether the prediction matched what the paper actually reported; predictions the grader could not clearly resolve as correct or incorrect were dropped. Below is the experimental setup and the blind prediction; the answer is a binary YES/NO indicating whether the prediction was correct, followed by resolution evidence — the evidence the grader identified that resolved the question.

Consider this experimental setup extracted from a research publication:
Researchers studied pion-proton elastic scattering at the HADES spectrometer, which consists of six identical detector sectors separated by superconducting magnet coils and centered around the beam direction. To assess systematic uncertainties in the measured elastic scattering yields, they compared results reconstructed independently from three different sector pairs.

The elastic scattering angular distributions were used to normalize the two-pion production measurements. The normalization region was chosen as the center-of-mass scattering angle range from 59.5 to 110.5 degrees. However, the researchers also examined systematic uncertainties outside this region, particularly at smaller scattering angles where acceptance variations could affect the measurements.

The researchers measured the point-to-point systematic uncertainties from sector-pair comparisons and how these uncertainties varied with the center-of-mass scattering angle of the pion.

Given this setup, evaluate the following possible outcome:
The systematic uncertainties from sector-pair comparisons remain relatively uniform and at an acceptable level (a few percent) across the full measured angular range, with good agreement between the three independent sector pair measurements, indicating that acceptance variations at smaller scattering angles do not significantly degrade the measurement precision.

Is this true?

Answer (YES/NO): NO